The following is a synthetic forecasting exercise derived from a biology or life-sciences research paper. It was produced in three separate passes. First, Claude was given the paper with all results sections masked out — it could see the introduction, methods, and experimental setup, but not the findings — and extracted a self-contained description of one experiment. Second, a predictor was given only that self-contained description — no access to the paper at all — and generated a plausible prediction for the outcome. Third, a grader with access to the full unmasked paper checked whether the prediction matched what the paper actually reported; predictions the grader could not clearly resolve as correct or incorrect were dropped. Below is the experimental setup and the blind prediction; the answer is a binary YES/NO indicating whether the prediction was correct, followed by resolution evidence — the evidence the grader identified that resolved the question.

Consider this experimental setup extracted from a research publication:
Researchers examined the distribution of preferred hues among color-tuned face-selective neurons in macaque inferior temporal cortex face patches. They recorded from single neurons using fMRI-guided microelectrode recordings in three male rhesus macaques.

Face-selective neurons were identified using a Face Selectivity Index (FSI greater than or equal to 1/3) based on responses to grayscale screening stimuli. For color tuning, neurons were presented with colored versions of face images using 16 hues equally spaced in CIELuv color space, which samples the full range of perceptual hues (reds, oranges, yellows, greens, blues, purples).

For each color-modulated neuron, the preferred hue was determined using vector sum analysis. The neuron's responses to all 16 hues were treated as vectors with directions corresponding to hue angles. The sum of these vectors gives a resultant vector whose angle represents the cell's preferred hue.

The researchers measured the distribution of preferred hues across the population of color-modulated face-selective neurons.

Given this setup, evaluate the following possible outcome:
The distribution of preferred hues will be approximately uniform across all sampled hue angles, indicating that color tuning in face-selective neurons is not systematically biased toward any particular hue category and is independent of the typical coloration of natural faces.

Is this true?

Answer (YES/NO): NO